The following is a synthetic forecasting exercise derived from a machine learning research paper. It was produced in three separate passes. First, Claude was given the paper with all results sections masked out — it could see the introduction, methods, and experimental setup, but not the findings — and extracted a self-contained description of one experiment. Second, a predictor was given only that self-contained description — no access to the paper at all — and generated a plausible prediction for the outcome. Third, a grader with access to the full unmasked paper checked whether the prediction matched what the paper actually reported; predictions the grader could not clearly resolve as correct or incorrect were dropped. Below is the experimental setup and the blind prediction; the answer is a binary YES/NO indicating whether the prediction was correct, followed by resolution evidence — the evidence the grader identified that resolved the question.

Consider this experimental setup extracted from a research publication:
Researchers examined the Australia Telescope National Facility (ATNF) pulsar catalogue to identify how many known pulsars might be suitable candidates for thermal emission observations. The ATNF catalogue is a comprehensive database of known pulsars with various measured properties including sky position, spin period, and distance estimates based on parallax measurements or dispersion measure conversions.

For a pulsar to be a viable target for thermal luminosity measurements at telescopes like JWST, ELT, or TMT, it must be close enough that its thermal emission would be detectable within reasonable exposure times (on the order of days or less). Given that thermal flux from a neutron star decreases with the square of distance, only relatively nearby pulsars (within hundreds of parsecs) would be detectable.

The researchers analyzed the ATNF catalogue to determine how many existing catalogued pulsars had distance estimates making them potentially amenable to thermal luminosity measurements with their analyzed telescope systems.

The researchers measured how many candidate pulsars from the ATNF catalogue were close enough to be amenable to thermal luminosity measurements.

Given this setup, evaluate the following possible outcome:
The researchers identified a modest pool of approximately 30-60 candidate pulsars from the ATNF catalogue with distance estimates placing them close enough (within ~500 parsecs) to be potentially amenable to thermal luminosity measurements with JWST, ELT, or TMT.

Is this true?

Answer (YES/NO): NO